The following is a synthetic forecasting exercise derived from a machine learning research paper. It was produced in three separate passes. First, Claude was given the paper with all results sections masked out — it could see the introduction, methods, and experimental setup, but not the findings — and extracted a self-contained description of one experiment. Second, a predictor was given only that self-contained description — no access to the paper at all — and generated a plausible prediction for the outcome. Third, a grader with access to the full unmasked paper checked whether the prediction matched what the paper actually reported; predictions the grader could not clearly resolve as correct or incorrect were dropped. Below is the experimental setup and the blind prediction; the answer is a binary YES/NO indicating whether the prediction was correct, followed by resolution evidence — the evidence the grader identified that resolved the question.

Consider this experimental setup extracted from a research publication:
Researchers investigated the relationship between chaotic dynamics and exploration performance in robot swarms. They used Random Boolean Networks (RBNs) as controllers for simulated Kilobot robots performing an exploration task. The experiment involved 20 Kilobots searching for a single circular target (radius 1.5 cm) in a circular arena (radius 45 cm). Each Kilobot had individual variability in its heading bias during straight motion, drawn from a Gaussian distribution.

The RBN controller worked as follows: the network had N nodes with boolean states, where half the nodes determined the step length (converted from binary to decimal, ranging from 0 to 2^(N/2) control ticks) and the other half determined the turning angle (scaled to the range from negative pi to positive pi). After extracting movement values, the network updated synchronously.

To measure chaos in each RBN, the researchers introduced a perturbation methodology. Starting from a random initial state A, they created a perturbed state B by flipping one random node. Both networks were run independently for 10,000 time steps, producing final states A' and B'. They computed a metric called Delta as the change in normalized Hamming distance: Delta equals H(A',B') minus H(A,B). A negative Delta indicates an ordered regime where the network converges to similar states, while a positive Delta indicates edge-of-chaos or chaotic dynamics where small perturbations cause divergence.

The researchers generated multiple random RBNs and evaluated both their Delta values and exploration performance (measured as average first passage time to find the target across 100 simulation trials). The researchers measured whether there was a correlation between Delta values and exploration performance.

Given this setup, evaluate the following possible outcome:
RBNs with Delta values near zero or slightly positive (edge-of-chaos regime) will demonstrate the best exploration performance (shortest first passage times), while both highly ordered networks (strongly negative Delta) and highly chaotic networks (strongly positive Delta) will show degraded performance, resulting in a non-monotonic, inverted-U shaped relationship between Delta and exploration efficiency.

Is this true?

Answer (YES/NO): NO